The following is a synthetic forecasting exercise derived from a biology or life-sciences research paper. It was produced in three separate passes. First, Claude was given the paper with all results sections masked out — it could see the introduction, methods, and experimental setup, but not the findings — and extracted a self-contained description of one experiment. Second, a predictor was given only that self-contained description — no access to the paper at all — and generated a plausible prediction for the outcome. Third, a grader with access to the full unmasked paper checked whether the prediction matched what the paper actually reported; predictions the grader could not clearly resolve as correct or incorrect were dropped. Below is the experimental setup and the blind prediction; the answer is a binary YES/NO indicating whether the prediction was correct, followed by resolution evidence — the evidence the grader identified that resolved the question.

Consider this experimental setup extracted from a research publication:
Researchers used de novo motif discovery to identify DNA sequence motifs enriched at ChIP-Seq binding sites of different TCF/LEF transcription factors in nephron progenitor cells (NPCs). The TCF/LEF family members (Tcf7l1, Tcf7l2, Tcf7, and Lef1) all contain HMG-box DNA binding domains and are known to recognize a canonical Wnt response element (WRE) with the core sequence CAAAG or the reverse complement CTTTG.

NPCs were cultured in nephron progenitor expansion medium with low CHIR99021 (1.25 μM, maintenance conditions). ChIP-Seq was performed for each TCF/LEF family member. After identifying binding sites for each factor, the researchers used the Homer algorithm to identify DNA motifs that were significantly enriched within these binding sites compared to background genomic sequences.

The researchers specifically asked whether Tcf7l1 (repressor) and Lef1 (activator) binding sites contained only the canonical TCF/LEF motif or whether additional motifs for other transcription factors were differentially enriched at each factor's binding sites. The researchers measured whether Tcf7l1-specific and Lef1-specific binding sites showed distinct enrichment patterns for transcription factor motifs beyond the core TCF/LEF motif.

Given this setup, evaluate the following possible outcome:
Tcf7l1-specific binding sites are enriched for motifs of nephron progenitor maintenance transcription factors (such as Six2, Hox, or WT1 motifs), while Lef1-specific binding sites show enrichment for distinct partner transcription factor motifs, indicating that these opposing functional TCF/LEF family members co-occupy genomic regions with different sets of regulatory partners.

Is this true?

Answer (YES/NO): NO